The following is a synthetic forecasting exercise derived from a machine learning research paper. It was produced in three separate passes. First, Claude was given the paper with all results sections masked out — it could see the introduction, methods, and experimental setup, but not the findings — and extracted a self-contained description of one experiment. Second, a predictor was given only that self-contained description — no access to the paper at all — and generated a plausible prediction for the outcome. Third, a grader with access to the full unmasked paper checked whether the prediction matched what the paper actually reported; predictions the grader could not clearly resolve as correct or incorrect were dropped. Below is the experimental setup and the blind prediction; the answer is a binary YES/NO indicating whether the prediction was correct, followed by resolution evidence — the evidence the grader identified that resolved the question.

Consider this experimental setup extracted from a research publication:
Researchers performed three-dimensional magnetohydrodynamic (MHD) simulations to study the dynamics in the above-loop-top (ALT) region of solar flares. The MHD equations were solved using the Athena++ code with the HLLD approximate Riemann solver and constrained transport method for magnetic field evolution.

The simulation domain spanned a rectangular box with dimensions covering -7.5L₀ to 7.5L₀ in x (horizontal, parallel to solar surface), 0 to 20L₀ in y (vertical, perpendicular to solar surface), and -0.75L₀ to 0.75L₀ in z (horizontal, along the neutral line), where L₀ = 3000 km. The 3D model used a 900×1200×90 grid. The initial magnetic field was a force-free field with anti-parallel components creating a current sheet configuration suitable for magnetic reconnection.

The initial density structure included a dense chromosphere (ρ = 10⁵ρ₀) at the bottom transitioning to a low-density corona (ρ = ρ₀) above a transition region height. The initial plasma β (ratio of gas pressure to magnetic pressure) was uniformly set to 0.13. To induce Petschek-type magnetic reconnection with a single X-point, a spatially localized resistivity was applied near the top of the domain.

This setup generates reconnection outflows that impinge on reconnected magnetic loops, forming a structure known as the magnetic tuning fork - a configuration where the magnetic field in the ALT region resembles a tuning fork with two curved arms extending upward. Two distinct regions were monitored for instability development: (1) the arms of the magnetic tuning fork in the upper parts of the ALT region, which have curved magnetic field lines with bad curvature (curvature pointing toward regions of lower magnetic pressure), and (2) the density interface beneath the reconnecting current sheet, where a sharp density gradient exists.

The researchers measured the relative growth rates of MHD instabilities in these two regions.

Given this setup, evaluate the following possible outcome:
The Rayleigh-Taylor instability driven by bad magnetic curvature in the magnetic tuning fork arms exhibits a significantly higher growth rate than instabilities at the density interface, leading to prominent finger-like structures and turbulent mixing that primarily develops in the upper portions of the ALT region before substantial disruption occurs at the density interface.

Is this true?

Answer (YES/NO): YES